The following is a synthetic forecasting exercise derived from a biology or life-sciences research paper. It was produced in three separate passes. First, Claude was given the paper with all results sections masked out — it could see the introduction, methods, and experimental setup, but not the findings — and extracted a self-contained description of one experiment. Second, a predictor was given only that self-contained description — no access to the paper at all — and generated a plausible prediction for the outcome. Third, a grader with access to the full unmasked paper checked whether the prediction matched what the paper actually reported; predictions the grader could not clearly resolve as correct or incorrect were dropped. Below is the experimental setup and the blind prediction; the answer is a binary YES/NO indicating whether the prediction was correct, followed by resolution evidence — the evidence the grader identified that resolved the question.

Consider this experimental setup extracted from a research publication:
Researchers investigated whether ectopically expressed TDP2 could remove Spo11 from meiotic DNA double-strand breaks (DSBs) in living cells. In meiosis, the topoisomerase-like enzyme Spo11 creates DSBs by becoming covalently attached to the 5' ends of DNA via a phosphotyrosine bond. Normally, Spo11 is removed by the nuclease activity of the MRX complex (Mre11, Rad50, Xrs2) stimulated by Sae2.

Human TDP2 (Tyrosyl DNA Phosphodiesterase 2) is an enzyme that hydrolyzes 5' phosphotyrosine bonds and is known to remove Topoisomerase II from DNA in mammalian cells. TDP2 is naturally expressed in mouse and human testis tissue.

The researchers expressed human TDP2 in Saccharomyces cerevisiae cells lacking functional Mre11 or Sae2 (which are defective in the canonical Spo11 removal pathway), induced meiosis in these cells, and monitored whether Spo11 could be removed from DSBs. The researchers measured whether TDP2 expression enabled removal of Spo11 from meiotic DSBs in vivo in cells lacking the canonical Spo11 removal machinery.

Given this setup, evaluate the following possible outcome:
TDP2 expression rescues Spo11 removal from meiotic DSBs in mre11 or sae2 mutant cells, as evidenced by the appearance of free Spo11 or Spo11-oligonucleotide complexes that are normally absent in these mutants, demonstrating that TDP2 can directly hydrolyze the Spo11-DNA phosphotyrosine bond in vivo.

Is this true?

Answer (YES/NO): NO